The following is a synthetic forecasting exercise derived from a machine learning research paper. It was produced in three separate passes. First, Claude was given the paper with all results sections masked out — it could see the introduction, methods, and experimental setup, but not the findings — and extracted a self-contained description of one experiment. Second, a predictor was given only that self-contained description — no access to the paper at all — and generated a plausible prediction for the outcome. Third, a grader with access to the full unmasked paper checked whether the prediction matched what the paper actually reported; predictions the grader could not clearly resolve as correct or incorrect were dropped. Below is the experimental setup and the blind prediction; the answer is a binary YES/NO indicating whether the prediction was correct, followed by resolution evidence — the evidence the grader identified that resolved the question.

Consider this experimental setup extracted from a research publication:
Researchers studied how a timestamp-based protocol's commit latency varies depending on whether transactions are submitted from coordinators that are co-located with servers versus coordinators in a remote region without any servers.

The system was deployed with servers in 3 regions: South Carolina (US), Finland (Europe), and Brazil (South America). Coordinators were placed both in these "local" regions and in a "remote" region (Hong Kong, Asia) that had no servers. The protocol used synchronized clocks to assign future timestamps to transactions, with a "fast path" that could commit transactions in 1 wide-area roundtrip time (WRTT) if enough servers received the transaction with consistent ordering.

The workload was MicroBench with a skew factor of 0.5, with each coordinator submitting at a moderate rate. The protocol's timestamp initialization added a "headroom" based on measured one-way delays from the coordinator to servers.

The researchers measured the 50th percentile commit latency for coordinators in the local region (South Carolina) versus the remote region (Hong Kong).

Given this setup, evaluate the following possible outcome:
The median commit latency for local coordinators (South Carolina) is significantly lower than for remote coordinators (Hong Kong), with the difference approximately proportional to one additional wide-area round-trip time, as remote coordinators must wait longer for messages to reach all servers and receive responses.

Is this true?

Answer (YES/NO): NO